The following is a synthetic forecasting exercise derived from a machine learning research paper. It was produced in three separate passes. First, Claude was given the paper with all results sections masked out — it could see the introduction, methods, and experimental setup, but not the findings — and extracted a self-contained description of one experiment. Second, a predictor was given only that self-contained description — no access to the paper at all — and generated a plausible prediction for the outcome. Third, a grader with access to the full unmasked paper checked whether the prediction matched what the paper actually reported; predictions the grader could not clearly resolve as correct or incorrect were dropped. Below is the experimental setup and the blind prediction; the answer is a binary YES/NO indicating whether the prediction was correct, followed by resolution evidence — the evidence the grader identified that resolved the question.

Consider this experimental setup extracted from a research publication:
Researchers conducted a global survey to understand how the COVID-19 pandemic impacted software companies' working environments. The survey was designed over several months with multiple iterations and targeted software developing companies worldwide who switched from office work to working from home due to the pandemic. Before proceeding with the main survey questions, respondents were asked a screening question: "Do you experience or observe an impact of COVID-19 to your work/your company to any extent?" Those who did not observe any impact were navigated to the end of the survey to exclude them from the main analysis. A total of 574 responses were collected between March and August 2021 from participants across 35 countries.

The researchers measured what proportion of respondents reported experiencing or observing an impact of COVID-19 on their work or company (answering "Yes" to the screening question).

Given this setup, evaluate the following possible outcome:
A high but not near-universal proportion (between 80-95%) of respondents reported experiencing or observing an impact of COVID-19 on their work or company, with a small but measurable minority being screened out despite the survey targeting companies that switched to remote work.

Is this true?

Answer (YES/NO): NO